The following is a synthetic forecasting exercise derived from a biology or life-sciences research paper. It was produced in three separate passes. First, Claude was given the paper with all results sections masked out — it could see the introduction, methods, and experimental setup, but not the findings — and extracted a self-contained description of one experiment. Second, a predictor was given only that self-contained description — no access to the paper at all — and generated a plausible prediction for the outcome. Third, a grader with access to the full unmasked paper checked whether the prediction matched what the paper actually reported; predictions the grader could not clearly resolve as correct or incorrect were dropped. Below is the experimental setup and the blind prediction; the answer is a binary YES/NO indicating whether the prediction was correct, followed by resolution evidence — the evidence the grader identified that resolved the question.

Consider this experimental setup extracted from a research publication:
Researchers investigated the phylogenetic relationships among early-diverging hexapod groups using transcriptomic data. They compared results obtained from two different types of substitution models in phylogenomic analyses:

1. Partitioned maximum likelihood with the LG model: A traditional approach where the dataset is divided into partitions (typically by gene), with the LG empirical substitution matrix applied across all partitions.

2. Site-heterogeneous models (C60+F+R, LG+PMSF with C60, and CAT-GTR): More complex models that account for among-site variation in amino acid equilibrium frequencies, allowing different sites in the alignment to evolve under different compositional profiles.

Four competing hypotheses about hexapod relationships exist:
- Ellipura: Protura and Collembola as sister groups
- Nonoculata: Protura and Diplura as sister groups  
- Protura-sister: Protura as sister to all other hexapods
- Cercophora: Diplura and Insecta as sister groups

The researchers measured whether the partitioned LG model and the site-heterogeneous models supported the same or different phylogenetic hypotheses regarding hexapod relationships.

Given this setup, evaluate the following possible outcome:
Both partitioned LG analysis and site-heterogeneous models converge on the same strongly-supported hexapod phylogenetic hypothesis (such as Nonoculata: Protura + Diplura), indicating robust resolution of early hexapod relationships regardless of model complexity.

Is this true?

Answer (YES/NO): NO